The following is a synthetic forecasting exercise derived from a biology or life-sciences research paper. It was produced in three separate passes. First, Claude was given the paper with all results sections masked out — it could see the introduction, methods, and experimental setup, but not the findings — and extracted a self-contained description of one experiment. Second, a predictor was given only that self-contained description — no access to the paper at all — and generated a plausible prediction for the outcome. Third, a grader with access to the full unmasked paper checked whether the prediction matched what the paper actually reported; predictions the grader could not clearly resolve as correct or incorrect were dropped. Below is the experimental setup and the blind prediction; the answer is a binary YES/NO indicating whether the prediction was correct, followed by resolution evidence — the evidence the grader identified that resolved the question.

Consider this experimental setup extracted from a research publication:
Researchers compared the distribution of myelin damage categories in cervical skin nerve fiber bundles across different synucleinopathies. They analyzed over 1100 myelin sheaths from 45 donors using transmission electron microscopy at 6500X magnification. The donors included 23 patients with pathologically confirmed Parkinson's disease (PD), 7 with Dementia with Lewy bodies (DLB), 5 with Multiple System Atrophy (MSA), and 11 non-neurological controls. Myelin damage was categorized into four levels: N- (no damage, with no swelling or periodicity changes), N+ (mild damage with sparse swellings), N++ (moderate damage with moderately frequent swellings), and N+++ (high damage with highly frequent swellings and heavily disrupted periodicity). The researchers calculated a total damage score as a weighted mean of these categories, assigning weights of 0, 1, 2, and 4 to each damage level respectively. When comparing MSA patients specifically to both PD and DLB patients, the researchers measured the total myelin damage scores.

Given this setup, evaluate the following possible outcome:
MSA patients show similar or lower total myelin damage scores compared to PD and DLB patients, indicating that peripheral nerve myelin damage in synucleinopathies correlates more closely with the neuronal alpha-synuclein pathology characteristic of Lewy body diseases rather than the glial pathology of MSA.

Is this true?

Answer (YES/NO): YES